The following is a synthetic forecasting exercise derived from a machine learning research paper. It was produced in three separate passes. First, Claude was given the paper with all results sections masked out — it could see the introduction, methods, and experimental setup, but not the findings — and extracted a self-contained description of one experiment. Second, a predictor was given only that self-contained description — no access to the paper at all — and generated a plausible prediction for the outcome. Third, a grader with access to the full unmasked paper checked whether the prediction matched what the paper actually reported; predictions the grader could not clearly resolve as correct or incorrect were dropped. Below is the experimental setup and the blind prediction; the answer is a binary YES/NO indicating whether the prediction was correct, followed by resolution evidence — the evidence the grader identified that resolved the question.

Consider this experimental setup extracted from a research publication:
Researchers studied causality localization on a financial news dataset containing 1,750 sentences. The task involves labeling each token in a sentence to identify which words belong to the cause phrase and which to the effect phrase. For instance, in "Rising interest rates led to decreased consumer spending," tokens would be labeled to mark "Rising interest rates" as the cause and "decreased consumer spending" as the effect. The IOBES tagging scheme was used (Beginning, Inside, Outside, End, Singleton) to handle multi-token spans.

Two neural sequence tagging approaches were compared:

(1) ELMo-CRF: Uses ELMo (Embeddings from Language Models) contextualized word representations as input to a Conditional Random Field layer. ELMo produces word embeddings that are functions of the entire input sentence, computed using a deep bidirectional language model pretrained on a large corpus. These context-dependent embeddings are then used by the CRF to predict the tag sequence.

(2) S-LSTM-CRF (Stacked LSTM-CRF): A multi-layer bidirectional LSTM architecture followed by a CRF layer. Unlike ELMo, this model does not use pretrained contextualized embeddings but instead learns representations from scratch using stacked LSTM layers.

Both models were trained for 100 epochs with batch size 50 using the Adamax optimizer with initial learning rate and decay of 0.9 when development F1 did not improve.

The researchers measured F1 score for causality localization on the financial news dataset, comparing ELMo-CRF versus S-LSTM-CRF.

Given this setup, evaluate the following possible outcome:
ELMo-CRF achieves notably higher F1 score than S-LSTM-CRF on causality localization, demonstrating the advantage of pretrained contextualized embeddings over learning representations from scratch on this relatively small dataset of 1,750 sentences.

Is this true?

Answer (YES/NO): YES